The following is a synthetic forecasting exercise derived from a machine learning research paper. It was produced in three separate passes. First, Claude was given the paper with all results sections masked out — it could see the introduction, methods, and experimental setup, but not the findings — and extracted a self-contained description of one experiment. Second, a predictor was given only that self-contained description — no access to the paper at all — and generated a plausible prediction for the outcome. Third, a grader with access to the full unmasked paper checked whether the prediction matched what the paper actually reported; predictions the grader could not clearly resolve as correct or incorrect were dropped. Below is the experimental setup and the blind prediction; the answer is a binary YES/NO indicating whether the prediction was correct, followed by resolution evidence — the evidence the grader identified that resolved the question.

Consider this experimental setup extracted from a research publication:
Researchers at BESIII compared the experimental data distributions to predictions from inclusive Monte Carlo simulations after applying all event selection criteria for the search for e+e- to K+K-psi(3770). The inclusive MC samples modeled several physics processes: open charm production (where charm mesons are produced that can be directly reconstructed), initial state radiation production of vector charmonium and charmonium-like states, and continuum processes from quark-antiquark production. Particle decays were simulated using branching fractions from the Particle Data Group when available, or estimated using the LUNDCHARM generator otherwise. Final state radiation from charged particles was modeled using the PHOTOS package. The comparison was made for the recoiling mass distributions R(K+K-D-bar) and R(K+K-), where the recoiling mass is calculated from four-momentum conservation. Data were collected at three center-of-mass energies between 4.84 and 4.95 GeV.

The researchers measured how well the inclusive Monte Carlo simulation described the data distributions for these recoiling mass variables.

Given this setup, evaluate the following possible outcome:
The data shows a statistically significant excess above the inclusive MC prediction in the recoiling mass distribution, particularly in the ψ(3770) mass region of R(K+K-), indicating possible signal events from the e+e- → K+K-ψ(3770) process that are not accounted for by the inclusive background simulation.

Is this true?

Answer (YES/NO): NO